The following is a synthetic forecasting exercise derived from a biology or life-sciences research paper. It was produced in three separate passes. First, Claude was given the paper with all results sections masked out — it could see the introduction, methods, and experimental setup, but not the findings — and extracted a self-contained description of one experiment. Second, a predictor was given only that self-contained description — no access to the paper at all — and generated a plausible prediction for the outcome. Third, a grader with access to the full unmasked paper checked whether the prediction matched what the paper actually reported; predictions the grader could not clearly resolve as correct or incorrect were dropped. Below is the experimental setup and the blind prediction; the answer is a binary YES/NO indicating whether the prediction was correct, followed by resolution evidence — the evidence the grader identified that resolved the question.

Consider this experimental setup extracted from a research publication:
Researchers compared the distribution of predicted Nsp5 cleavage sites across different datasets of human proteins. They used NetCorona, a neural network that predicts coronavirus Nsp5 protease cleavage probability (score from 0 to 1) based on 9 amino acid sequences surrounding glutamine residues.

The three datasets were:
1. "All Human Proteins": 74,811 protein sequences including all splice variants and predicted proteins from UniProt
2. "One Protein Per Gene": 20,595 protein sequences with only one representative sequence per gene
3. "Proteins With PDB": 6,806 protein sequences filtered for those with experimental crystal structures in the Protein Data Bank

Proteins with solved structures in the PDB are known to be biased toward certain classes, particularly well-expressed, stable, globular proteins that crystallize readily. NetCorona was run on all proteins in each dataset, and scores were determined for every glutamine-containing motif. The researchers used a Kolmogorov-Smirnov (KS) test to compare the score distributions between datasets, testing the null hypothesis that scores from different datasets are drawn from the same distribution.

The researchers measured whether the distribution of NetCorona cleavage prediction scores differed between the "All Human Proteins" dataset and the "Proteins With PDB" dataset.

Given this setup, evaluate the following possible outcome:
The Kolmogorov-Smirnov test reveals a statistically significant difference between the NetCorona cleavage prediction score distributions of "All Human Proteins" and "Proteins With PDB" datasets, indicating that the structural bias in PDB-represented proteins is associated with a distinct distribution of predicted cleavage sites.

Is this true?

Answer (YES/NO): NO